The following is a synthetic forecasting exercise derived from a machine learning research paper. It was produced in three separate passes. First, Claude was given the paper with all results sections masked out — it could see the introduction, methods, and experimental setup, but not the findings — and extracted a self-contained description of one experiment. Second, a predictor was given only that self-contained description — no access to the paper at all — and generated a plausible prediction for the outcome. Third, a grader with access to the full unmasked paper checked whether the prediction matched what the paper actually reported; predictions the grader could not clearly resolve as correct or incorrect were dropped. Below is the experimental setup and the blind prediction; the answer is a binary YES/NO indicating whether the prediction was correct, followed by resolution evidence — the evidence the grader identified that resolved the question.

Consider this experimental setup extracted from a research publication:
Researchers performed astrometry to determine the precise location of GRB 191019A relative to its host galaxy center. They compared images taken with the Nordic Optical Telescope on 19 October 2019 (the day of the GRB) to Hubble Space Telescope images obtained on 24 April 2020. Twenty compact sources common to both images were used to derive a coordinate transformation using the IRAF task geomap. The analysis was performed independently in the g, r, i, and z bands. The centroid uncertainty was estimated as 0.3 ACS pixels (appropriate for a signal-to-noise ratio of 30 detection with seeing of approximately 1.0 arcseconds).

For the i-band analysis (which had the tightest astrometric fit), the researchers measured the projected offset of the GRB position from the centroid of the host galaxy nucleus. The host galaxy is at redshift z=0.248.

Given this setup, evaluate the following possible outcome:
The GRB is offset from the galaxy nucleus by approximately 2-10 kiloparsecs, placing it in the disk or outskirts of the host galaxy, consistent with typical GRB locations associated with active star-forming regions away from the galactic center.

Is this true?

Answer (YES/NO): NO